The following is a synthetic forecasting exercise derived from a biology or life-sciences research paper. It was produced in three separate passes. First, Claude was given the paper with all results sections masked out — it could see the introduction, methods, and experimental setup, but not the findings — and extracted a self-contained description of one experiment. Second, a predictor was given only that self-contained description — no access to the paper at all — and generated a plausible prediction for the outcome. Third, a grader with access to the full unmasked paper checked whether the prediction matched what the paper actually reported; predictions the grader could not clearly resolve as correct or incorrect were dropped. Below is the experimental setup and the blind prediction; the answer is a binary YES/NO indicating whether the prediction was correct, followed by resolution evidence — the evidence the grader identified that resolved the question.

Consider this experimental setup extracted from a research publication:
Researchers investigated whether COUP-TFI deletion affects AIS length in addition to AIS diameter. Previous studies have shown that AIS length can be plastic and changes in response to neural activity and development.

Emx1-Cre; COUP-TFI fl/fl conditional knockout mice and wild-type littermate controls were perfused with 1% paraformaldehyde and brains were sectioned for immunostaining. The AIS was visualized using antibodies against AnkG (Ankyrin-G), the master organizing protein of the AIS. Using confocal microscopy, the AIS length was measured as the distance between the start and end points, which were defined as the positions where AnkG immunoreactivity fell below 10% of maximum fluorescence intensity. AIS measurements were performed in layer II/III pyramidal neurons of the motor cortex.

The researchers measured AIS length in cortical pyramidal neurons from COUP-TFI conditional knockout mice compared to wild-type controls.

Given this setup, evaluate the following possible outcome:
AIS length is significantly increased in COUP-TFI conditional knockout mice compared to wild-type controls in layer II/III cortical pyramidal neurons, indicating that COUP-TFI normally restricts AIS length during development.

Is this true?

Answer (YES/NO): NO